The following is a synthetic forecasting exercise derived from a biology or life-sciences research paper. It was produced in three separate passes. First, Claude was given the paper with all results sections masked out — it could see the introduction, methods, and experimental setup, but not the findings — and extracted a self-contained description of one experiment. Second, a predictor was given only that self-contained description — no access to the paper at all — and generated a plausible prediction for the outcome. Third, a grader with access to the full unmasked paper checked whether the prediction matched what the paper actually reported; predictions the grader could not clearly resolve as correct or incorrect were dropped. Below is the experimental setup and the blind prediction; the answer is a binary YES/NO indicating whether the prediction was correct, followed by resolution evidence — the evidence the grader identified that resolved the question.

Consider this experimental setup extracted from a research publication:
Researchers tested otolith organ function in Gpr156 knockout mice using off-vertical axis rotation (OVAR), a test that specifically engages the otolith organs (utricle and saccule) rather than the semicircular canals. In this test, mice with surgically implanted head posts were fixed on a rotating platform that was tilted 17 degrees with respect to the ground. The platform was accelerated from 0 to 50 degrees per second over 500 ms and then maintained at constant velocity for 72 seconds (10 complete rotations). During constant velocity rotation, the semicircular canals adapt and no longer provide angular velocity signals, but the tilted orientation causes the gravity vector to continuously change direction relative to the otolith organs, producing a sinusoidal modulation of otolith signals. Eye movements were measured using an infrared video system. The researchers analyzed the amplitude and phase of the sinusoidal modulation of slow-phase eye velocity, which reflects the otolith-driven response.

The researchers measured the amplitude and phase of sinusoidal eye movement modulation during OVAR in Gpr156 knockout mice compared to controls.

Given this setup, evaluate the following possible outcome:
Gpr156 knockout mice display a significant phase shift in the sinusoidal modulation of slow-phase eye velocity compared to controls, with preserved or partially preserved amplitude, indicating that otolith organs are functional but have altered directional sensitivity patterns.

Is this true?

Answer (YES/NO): NO